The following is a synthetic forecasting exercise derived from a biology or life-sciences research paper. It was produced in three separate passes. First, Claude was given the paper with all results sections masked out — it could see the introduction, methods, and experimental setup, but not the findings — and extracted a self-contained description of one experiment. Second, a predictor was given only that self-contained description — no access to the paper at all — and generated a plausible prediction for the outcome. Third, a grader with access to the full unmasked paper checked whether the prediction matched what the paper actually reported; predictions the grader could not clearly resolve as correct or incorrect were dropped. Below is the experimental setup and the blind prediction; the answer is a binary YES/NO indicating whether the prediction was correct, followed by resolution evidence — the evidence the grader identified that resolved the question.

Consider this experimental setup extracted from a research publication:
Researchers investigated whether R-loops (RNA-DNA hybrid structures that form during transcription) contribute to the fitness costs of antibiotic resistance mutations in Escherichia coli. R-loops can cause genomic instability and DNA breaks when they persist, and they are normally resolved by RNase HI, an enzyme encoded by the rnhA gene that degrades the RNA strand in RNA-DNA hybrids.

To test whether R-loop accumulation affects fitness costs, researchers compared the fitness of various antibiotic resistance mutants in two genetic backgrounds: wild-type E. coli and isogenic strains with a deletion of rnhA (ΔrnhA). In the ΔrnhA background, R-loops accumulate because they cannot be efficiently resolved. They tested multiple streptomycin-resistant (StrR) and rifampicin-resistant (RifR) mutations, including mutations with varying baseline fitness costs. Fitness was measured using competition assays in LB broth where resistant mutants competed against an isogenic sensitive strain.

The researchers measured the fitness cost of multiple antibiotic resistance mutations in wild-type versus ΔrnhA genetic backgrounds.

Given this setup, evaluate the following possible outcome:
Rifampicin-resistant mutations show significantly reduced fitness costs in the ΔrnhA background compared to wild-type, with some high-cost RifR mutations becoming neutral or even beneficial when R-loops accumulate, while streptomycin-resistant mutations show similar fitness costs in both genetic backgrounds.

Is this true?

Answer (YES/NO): NO